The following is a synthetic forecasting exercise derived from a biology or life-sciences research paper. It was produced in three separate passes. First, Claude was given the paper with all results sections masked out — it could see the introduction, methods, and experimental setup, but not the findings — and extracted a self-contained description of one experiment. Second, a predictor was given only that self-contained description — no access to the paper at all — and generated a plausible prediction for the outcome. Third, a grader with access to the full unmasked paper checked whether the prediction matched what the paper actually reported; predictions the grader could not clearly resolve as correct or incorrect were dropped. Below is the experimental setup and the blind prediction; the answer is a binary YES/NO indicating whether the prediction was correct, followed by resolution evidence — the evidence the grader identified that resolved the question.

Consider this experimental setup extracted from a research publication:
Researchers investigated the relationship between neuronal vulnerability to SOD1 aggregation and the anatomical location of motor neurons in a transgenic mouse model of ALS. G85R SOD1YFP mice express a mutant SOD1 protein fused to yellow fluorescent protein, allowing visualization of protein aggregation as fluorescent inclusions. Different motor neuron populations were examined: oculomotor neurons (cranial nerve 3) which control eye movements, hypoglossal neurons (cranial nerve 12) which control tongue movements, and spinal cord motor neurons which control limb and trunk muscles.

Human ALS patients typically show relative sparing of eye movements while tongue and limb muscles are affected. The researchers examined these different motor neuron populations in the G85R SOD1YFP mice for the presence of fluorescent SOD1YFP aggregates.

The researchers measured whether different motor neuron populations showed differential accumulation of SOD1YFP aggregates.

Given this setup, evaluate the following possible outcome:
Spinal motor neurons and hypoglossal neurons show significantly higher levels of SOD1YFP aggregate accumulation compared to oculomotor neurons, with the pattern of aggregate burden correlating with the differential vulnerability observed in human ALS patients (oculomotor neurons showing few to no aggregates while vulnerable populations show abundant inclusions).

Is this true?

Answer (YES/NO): YES